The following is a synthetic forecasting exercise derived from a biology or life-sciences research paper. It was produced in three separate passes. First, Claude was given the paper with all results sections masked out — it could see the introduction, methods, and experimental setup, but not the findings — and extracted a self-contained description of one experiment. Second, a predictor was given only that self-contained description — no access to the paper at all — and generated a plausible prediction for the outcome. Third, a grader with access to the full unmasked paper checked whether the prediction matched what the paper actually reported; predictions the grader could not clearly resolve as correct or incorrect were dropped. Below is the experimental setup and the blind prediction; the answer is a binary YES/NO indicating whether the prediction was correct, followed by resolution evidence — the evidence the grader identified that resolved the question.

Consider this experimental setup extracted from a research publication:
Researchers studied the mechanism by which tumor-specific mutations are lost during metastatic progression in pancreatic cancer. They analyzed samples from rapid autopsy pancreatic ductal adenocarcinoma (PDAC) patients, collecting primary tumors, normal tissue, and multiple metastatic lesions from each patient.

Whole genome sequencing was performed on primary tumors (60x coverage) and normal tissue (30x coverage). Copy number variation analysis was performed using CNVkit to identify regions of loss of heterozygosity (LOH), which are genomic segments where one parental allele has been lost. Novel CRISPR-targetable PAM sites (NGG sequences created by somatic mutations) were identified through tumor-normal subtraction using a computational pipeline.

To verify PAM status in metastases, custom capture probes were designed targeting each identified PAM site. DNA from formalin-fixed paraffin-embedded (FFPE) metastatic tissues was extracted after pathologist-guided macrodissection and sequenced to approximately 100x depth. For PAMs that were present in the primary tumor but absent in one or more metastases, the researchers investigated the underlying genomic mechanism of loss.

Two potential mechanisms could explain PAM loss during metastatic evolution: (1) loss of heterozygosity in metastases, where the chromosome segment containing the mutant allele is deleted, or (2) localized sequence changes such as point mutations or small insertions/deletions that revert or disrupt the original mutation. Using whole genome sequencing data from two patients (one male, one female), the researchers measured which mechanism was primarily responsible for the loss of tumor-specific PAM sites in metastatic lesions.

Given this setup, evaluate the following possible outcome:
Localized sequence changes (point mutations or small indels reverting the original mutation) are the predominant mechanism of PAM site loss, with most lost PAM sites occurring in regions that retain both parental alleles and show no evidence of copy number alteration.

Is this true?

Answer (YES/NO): NO